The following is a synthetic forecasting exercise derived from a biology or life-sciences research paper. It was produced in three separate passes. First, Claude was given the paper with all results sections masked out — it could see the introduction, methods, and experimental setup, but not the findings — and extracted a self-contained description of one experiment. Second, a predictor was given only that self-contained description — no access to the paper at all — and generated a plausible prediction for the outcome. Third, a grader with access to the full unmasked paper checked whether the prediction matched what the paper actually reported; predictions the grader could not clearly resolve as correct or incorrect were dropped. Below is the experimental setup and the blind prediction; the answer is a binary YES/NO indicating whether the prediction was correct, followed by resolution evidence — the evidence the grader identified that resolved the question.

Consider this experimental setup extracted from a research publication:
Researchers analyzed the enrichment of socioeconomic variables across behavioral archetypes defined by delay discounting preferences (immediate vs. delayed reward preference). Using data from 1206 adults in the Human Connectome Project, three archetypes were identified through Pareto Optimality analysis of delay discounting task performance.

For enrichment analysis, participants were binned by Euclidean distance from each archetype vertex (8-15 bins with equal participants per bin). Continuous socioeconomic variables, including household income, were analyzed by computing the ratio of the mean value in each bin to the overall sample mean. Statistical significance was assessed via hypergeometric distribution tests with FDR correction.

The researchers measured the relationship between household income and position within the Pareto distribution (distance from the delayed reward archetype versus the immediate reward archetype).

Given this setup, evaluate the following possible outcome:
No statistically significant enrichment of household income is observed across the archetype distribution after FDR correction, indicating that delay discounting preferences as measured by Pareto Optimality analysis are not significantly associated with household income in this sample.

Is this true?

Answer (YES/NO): NO